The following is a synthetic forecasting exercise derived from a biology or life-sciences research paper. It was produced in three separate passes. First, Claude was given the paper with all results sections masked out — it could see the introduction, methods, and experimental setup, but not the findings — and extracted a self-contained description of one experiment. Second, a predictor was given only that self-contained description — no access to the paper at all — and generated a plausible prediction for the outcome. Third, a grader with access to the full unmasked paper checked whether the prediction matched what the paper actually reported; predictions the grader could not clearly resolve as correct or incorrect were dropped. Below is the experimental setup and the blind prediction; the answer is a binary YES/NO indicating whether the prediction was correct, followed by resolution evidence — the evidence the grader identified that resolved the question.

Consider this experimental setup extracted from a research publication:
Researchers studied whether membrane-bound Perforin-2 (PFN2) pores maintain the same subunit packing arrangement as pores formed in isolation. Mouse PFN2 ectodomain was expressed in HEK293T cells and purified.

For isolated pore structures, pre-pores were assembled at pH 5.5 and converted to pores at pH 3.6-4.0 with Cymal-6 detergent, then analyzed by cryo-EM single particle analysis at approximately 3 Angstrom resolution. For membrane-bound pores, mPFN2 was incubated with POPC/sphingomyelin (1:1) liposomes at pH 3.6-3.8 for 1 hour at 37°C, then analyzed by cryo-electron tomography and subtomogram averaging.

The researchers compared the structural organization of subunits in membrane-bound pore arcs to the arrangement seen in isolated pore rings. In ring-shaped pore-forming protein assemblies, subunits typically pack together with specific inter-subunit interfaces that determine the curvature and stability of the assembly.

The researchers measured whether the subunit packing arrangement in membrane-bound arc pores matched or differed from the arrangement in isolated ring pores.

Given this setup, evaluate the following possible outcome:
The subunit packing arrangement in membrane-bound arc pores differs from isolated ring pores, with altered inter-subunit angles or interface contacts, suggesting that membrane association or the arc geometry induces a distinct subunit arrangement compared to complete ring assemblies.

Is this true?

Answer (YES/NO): NO